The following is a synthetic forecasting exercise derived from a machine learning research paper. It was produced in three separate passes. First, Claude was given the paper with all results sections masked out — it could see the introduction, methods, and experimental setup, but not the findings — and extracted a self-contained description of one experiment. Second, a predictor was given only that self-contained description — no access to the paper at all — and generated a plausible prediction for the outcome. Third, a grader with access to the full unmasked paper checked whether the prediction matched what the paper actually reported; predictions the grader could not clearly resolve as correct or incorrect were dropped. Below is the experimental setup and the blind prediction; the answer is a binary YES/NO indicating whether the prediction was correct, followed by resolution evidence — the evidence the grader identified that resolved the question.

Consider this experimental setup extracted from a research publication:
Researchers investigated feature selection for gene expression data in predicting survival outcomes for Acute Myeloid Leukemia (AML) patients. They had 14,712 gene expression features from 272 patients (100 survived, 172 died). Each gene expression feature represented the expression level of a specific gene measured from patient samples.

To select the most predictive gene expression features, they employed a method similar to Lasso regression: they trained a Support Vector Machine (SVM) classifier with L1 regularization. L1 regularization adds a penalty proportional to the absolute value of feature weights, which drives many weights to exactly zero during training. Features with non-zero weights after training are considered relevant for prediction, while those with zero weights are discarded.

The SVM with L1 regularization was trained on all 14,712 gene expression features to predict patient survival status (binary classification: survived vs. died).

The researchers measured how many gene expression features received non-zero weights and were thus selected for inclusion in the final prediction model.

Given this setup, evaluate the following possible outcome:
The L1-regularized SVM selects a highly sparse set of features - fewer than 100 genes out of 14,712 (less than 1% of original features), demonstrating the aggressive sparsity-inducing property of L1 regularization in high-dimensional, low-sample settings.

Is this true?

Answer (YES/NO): YES